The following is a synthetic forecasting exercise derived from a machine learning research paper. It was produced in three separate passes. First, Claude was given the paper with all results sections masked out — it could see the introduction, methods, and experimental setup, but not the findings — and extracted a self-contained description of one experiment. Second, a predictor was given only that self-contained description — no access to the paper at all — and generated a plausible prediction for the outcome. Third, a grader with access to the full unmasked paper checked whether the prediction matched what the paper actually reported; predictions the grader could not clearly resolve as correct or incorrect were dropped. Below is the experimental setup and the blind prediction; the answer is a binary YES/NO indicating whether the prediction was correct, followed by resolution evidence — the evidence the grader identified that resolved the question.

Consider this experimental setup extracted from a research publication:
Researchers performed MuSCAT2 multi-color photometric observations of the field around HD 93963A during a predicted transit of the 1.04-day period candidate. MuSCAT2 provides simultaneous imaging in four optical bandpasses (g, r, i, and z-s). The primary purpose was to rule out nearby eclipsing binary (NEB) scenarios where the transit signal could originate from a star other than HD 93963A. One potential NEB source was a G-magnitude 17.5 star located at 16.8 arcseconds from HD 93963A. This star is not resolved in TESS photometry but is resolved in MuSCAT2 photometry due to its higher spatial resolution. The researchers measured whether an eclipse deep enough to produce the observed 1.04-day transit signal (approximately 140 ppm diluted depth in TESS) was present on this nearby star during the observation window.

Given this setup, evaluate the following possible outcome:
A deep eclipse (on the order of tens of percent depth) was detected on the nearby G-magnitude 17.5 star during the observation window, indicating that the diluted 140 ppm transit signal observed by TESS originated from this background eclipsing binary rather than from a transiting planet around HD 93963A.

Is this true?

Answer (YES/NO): NO